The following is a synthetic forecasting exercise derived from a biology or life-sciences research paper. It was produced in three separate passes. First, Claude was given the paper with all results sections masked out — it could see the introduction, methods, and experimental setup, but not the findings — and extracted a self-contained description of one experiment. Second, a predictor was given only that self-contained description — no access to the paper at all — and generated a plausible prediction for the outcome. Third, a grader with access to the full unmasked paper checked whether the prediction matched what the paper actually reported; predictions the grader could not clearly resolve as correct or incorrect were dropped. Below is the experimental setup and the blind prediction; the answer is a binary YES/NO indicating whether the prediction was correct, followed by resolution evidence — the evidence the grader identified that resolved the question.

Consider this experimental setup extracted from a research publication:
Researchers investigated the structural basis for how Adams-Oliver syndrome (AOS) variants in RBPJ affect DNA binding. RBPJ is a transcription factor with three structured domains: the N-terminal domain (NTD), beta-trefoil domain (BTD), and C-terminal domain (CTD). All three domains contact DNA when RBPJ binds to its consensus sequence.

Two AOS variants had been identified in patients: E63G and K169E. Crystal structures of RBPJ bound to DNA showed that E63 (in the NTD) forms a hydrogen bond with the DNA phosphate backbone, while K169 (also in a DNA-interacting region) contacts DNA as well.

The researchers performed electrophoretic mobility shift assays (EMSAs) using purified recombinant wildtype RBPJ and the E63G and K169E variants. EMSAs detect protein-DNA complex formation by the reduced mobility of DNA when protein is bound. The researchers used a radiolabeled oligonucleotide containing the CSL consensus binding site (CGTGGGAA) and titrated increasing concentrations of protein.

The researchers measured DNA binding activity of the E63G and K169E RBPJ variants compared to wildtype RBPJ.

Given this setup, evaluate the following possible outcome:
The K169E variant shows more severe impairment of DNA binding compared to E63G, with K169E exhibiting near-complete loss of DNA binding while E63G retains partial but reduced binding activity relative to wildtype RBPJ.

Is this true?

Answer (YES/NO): NO